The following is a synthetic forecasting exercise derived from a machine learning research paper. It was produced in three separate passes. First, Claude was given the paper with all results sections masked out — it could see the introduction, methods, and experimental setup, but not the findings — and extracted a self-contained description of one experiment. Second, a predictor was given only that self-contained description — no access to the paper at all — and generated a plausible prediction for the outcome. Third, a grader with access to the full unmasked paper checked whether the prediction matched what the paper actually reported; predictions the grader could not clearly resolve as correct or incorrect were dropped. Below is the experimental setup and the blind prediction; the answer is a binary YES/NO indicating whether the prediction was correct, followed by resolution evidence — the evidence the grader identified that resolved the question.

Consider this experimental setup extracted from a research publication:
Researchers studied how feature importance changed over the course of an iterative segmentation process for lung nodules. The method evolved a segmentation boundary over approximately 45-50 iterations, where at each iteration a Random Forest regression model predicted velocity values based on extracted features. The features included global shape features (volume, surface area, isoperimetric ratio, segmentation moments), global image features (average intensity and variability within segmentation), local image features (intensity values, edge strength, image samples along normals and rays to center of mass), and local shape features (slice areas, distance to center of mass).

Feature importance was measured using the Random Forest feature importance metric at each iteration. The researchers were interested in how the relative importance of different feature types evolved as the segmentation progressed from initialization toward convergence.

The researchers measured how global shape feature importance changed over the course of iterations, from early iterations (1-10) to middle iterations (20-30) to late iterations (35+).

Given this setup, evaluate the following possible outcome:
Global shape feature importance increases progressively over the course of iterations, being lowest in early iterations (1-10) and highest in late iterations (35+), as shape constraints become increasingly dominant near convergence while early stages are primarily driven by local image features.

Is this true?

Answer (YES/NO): NO